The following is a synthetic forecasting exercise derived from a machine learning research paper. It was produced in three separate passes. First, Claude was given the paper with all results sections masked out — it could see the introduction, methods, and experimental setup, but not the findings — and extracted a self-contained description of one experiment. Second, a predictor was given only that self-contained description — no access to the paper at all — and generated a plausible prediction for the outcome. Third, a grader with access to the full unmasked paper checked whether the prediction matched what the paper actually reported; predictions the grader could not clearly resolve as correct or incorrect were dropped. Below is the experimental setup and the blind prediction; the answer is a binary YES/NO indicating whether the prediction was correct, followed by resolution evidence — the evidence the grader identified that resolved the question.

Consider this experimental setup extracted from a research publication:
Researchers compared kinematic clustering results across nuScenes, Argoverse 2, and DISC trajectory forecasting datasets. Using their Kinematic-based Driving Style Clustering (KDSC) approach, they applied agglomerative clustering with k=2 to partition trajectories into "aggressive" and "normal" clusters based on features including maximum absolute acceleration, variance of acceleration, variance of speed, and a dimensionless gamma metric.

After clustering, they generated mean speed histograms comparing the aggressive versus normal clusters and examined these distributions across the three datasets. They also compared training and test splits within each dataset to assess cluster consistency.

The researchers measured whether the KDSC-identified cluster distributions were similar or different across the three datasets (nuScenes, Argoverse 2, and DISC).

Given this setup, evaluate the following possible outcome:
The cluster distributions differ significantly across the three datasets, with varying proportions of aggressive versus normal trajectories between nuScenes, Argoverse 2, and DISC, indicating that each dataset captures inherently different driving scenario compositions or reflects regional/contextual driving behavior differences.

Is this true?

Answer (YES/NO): YES